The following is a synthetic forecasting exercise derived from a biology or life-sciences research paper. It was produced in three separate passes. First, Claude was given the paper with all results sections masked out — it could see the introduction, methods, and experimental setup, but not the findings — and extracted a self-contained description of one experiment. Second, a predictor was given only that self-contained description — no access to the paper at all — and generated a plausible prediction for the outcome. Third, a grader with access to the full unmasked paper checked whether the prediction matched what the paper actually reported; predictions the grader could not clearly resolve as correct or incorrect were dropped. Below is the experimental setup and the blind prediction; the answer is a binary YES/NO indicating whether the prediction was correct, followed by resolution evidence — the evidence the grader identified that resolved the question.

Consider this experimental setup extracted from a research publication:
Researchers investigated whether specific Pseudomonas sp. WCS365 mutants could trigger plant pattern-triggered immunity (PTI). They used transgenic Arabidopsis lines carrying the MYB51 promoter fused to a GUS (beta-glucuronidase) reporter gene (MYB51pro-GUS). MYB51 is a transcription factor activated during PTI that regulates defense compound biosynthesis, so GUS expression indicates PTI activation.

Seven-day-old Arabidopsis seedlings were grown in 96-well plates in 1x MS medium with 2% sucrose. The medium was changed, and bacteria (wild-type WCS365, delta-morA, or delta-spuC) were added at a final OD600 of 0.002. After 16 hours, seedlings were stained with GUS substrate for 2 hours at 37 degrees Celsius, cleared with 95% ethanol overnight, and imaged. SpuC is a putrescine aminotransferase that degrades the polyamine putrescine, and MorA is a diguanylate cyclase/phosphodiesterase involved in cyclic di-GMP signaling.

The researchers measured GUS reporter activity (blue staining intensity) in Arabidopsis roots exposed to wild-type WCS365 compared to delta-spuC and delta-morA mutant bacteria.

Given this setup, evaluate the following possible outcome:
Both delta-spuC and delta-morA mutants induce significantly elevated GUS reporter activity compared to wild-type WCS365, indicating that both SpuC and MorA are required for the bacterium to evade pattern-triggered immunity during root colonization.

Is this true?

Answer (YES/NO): YES